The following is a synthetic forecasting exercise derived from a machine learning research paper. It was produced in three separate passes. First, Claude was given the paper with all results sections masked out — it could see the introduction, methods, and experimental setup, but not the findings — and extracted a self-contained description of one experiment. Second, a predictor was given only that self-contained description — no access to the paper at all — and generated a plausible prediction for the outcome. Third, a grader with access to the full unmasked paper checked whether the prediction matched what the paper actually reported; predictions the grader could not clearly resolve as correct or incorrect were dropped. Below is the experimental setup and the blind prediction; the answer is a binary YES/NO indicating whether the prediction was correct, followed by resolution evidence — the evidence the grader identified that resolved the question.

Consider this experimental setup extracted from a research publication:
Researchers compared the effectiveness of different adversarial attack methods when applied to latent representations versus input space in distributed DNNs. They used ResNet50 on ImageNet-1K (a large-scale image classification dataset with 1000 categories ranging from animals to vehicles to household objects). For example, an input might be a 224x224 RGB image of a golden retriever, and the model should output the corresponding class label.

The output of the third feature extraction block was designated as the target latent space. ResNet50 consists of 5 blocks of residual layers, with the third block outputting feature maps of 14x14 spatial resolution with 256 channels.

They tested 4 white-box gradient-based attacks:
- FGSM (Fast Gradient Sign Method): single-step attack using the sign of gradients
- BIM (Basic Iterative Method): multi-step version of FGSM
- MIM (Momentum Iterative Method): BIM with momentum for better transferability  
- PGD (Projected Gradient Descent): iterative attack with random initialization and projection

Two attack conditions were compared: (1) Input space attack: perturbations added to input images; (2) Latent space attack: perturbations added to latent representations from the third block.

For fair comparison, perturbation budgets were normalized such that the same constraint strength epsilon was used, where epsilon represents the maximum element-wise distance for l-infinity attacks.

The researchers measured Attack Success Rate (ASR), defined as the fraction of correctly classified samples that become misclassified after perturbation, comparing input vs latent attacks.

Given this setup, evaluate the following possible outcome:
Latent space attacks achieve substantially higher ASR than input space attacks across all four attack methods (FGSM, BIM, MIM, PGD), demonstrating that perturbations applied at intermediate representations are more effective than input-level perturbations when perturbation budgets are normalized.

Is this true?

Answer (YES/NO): NO